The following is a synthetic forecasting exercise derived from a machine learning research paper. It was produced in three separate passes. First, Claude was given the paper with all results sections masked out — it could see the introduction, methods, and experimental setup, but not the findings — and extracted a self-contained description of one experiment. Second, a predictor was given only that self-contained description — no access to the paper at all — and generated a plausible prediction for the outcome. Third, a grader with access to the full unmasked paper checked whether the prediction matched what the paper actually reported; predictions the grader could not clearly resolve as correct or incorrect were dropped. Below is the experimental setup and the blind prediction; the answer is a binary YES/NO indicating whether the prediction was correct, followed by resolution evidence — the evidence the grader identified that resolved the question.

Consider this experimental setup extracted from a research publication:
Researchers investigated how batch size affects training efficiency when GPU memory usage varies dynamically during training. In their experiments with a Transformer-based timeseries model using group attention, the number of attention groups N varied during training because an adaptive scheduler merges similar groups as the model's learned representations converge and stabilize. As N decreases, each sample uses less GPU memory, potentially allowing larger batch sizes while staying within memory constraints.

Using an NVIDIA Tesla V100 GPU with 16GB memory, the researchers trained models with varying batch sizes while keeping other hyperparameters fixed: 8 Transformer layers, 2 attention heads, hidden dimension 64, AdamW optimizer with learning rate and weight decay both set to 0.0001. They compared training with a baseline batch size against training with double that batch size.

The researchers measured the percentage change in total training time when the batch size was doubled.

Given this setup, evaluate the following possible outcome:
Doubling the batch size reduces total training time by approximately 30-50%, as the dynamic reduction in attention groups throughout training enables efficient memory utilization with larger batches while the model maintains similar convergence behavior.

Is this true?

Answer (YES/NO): YES